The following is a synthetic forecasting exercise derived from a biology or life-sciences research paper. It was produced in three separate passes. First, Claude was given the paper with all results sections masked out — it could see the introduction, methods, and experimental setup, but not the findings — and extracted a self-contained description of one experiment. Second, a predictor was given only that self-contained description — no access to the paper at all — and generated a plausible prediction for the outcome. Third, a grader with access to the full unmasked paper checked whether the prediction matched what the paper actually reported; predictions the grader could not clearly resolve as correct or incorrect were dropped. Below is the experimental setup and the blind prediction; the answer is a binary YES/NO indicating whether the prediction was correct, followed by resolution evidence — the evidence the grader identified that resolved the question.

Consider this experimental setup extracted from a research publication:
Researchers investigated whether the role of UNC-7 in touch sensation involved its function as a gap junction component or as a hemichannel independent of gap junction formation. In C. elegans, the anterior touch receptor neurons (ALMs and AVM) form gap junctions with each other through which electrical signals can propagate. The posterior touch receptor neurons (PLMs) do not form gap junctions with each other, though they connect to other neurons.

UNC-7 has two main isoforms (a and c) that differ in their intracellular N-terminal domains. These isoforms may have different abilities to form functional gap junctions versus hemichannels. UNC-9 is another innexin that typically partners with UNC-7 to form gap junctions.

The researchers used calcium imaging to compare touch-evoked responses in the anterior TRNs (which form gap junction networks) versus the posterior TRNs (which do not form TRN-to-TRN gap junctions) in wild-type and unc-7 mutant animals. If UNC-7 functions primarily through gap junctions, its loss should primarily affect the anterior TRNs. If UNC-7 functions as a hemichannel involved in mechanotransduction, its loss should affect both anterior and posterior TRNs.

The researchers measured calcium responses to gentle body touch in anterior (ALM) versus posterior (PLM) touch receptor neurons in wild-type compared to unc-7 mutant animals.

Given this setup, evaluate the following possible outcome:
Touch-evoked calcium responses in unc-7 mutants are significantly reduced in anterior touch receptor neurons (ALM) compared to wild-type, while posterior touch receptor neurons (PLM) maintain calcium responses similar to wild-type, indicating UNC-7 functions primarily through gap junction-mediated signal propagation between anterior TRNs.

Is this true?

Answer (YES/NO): NO